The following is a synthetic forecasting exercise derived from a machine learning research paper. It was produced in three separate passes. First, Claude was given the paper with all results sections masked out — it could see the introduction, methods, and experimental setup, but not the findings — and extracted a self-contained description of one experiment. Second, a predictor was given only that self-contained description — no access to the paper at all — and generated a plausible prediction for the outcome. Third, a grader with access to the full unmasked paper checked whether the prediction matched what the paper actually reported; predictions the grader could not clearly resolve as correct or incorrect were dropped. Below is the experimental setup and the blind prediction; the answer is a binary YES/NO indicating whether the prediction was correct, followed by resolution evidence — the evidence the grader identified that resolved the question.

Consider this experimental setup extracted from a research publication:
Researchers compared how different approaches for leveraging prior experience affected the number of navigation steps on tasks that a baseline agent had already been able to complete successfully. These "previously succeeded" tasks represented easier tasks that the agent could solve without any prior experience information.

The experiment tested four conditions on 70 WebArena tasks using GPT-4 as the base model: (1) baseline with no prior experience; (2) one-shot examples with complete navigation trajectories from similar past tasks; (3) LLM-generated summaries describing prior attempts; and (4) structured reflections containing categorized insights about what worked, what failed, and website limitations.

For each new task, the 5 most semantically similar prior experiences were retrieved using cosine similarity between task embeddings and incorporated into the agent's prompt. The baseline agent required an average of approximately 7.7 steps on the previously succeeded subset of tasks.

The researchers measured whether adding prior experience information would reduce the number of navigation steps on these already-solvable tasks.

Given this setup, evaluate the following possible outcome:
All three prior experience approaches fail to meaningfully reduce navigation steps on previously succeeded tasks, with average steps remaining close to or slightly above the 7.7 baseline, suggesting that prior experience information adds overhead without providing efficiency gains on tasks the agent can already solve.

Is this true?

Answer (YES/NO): NO